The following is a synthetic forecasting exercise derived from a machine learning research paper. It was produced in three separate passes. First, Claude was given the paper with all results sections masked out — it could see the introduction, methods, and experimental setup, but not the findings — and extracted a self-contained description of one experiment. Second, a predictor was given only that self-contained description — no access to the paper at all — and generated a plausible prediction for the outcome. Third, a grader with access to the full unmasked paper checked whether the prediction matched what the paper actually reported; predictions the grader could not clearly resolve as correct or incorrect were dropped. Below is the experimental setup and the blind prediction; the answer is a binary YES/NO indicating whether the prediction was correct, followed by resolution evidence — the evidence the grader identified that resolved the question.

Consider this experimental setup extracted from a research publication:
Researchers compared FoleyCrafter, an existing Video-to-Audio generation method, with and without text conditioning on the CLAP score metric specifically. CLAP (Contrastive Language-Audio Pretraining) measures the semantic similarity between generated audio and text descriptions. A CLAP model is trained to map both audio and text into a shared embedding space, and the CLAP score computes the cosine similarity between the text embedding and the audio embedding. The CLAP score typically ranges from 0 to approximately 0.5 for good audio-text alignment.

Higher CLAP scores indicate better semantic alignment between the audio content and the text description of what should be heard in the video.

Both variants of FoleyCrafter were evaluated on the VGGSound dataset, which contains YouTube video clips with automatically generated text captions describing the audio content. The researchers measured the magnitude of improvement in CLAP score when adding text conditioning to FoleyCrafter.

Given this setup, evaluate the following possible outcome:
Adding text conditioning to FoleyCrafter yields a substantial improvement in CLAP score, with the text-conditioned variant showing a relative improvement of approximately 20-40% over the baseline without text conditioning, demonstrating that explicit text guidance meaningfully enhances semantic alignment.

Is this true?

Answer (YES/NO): NO